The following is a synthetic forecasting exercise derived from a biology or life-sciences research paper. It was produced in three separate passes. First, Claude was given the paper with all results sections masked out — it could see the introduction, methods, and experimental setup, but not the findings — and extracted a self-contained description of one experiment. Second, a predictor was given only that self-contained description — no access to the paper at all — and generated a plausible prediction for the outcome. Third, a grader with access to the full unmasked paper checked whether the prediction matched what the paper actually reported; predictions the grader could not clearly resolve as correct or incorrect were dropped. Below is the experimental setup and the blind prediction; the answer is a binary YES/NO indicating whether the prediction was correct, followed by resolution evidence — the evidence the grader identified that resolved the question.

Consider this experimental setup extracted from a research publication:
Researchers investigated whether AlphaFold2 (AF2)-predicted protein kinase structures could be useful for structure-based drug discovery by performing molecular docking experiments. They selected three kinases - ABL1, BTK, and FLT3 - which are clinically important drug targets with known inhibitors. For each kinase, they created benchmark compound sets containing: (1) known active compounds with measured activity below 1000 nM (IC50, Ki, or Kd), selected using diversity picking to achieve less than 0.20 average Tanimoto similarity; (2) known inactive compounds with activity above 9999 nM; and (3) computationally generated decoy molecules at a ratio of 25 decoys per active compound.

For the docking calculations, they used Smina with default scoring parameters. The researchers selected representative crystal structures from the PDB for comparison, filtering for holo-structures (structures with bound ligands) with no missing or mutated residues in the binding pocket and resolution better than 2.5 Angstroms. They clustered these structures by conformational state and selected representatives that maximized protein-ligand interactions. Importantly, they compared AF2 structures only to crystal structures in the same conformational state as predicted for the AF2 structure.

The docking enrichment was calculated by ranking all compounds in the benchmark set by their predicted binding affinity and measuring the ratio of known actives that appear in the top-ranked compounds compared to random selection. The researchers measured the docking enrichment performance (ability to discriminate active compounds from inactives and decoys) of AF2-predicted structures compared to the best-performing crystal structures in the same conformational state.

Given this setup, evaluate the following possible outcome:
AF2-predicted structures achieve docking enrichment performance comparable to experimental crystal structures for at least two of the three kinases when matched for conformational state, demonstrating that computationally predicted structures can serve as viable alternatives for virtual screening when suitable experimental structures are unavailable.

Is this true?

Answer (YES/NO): YES